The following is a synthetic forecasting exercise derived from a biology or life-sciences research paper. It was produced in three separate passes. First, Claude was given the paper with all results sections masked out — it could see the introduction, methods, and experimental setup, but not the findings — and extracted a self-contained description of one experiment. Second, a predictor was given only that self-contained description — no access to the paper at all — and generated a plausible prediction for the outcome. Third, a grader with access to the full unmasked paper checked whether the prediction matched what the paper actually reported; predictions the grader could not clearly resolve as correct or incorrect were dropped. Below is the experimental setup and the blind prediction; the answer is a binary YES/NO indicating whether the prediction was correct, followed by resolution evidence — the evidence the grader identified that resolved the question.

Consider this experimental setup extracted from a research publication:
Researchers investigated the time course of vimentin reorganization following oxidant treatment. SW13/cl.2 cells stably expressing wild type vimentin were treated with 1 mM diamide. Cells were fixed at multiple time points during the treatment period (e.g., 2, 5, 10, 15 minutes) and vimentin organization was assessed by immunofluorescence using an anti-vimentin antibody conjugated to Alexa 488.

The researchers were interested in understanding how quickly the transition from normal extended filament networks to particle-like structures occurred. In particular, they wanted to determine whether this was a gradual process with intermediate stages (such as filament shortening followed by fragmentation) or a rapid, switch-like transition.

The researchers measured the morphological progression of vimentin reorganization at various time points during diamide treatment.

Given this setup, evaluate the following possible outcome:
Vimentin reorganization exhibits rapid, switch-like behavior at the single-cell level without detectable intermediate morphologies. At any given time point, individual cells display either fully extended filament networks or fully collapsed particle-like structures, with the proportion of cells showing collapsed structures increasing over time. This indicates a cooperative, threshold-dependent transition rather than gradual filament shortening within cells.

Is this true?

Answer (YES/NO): NO